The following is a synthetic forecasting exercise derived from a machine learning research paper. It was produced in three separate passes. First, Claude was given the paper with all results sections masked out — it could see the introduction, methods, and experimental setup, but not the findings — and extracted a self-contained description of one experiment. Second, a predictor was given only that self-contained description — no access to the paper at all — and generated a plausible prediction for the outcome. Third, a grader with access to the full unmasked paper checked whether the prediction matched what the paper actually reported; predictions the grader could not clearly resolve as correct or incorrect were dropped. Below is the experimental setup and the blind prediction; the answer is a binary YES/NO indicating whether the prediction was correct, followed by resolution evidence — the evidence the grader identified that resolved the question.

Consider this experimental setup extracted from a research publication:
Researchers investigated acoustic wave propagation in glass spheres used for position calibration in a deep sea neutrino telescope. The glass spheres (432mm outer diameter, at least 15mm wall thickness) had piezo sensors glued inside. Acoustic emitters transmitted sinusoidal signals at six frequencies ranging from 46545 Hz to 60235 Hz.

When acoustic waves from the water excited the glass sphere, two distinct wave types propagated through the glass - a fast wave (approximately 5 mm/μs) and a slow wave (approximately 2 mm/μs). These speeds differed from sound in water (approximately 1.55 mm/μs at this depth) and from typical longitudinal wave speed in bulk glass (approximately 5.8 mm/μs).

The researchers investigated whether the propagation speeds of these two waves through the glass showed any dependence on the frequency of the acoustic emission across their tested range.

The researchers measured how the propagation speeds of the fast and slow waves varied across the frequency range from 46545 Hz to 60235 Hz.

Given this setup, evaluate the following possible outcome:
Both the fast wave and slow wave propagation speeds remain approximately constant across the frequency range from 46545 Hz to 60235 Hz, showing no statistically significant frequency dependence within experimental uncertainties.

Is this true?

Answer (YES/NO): NO